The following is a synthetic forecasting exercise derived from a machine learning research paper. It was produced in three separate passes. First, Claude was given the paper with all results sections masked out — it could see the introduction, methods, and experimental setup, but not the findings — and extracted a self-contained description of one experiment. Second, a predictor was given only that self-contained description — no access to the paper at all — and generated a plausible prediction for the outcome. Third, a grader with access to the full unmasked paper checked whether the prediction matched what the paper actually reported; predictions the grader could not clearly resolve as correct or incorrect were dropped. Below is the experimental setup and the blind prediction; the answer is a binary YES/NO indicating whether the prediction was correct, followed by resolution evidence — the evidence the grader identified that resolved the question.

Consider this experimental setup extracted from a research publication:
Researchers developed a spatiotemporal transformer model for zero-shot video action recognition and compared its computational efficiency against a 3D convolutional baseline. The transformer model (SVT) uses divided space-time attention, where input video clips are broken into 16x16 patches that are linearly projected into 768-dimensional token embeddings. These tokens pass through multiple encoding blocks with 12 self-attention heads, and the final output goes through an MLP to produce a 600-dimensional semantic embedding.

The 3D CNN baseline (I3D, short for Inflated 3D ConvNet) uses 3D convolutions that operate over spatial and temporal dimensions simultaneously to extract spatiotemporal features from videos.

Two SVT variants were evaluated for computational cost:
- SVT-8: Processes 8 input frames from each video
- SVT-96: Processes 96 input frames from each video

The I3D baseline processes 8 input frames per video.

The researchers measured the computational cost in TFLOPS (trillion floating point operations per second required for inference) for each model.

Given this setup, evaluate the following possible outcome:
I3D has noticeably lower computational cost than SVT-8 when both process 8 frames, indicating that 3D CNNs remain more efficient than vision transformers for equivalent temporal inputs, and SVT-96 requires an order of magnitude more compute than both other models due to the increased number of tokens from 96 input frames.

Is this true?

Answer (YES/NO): NO